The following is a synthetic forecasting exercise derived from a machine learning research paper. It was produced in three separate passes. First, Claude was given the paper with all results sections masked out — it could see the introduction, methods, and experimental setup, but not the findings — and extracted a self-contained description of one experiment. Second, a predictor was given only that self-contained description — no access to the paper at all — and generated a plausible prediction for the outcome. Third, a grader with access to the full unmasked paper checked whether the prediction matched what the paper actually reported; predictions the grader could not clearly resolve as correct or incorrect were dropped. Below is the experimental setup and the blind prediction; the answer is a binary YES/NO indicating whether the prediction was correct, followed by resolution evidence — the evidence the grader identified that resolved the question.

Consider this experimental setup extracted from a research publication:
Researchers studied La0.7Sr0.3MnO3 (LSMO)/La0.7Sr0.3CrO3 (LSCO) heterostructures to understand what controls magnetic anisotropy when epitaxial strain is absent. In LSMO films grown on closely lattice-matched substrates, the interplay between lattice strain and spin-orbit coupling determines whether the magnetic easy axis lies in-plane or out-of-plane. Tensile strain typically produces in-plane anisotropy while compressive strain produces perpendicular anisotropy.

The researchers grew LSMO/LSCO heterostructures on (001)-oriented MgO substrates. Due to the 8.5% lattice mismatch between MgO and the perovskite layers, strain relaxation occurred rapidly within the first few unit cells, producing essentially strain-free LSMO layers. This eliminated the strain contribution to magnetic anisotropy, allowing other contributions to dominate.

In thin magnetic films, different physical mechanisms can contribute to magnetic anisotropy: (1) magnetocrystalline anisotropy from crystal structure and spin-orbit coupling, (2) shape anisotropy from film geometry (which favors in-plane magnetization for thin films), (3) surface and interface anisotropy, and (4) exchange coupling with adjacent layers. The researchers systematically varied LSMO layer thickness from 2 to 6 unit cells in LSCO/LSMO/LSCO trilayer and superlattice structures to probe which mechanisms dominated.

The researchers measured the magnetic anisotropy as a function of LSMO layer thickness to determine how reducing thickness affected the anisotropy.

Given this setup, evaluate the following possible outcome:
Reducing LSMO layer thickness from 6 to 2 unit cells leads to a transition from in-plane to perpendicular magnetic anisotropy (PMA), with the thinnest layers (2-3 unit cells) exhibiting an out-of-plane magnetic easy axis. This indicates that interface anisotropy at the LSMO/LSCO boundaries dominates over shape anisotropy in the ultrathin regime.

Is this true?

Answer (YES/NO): NO